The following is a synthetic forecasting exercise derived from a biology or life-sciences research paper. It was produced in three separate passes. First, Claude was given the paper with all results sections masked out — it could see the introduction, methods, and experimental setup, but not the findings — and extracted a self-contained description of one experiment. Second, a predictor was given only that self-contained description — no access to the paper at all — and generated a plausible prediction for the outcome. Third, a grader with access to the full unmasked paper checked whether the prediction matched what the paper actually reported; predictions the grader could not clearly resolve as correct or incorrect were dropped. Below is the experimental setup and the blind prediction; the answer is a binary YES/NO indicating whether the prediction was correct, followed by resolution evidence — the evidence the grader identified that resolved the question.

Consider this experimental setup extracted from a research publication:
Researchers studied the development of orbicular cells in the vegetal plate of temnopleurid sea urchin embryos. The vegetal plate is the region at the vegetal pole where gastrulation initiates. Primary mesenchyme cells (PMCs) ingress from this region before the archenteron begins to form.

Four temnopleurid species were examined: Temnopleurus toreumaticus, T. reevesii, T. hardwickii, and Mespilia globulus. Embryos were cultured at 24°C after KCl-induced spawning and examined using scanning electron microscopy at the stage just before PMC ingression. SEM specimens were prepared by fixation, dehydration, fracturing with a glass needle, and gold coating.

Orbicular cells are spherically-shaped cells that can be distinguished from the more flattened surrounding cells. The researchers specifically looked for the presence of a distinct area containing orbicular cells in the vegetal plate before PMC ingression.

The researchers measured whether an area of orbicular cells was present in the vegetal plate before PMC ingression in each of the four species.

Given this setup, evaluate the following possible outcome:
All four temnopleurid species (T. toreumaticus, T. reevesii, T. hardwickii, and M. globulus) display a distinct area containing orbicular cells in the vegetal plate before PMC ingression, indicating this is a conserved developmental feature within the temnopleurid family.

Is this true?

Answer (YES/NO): YES